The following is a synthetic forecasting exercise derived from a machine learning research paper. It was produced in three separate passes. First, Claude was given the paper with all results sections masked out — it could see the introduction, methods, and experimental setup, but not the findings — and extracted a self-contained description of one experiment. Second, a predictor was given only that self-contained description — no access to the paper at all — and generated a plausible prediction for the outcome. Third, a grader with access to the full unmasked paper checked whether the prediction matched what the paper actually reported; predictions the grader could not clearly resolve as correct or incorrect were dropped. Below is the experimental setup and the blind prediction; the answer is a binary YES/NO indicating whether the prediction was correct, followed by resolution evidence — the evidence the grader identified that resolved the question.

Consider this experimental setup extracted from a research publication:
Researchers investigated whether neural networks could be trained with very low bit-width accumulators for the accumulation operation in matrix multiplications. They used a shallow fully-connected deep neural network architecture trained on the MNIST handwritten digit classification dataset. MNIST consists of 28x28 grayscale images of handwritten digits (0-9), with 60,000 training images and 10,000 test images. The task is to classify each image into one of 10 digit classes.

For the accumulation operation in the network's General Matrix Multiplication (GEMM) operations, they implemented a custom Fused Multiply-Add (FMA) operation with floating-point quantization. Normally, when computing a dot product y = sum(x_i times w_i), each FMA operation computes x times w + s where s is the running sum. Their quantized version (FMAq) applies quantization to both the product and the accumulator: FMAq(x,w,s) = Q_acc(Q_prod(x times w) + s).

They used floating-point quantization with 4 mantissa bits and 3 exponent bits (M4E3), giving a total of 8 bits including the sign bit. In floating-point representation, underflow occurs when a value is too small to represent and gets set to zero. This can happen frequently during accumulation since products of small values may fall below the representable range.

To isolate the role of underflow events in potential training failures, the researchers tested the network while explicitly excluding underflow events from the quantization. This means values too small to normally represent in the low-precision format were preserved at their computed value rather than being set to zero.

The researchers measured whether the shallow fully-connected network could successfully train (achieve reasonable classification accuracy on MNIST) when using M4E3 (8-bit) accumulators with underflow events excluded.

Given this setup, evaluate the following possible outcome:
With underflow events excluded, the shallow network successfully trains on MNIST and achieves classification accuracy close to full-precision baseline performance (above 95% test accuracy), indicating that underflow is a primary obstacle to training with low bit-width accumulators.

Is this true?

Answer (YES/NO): NO